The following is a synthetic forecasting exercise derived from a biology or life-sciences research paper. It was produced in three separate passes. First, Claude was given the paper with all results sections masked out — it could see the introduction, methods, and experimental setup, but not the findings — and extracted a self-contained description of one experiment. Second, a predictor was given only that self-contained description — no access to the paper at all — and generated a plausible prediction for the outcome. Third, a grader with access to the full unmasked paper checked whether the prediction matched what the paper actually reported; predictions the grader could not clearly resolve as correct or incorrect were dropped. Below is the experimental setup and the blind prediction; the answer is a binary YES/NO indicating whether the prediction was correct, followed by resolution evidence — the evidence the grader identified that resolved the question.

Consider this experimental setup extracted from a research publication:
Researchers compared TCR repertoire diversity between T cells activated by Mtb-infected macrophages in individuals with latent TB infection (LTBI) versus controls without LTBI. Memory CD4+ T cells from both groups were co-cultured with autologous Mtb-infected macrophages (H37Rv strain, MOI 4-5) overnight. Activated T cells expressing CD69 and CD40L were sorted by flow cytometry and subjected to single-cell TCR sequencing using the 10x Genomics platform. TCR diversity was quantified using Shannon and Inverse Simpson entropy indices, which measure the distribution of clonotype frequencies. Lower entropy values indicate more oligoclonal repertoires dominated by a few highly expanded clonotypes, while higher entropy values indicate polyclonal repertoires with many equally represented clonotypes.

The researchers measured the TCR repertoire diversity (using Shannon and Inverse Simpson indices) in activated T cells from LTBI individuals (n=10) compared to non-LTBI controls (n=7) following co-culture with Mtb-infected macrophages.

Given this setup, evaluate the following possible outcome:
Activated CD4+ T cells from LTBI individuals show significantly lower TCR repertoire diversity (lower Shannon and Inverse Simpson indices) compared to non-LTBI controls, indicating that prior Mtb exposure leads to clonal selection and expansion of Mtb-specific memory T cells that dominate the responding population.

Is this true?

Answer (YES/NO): YES